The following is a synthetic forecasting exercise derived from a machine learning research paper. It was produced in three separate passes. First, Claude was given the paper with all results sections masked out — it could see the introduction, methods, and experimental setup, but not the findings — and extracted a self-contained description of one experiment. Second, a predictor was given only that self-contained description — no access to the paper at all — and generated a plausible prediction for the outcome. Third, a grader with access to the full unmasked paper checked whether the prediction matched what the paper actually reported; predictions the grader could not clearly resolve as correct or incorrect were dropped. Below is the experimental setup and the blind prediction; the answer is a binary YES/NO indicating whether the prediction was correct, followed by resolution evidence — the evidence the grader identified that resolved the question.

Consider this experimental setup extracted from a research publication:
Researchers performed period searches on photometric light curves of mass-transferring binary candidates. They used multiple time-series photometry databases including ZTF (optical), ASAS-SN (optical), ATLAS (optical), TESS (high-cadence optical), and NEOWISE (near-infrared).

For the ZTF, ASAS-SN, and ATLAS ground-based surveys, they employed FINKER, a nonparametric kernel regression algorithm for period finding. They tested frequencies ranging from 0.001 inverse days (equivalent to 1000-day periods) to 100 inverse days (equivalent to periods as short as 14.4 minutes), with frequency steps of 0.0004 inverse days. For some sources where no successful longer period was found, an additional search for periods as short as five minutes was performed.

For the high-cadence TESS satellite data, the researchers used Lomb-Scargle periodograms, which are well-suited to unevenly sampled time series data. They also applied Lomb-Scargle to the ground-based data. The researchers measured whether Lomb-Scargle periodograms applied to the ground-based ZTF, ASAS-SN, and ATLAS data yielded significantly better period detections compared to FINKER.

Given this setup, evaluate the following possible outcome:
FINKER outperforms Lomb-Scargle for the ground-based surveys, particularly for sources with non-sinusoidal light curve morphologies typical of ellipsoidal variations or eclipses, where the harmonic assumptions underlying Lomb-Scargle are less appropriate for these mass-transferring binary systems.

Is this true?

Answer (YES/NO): NO